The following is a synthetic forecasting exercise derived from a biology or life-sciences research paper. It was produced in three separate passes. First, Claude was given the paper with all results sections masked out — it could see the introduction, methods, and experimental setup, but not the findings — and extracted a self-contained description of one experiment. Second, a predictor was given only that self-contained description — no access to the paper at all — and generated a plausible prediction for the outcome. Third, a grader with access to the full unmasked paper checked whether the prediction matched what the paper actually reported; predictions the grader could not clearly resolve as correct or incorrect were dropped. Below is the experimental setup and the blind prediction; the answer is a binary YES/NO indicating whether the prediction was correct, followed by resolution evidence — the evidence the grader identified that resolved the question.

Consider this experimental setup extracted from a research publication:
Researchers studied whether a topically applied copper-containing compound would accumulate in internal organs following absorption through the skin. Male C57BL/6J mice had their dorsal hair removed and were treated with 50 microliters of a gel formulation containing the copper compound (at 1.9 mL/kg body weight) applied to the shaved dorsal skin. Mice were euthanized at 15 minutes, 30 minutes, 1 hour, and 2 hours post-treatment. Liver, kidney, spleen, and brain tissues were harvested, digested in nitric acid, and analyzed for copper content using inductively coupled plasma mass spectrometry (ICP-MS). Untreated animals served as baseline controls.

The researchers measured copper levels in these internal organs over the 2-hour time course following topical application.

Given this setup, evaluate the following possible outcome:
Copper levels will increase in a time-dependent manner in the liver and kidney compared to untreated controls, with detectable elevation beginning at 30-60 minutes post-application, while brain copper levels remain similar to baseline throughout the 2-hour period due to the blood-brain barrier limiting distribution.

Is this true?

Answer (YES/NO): NO